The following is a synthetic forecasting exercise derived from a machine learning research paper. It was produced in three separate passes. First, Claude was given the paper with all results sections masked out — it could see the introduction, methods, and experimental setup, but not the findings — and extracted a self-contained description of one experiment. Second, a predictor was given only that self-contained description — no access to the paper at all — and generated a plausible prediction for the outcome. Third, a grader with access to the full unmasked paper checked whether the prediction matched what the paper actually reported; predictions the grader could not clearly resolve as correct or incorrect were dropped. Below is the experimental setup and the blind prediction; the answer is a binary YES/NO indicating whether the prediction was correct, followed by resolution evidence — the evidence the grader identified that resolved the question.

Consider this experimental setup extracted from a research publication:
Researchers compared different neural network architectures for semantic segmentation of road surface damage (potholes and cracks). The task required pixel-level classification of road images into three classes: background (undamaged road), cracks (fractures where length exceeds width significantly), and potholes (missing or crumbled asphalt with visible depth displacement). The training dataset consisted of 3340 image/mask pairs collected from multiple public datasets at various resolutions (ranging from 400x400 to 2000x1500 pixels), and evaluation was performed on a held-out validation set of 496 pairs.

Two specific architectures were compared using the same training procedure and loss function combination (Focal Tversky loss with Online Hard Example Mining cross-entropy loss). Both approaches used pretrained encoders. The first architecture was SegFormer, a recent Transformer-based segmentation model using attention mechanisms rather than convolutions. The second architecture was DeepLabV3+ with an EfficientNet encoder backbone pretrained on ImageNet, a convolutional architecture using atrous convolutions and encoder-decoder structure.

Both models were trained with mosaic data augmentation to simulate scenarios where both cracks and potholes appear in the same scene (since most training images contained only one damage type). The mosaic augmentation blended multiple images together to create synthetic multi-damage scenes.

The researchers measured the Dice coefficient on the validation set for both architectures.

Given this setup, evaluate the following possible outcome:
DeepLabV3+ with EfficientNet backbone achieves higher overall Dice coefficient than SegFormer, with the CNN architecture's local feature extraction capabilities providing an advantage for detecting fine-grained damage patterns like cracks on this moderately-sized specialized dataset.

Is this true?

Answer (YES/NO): YES